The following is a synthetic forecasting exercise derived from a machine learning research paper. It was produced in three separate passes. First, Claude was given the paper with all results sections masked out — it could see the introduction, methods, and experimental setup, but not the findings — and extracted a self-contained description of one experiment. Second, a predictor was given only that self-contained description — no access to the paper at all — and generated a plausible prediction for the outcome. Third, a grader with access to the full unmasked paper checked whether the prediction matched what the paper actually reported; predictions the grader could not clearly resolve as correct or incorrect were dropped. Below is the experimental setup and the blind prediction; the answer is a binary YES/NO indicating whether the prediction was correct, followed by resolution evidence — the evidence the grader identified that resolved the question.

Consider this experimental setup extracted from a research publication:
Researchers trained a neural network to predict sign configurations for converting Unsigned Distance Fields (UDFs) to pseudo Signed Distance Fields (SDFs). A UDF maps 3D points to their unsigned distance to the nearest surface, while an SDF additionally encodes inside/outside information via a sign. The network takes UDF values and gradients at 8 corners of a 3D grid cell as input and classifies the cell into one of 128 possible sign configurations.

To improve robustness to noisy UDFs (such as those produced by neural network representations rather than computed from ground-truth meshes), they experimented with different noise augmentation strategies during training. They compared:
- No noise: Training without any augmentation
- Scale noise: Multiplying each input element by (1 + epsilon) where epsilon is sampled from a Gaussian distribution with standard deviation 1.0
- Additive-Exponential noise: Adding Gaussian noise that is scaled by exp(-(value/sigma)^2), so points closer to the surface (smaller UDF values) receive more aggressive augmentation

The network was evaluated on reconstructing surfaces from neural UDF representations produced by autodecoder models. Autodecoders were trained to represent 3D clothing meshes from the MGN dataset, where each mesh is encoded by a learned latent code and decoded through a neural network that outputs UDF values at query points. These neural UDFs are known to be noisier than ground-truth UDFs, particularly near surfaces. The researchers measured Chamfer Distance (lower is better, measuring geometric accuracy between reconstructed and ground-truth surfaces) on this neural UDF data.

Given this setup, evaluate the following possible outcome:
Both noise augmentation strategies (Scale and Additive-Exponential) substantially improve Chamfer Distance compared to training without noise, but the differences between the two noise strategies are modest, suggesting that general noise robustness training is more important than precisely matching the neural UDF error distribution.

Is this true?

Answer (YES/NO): NO